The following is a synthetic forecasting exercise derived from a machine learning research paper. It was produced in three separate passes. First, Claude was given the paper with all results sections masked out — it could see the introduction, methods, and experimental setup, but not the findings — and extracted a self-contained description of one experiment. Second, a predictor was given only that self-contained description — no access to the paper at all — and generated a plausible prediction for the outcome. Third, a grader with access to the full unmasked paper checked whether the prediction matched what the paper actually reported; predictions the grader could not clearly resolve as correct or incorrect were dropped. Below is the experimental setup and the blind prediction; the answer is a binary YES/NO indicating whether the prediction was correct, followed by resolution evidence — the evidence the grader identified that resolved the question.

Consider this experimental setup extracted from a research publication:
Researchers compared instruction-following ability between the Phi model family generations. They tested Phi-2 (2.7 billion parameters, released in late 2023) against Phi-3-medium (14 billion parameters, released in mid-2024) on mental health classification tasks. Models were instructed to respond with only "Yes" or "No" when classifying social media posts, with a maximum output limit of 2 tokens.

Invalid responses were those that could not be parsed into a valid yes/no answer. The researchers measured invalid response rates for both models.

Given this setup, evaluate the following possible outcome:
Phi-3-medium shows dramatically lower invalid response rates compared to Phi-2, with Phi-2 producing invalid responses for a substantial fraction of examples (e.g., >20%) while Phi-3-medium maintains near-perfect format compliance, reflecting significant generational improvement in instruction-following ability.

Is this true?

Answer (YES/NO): YES